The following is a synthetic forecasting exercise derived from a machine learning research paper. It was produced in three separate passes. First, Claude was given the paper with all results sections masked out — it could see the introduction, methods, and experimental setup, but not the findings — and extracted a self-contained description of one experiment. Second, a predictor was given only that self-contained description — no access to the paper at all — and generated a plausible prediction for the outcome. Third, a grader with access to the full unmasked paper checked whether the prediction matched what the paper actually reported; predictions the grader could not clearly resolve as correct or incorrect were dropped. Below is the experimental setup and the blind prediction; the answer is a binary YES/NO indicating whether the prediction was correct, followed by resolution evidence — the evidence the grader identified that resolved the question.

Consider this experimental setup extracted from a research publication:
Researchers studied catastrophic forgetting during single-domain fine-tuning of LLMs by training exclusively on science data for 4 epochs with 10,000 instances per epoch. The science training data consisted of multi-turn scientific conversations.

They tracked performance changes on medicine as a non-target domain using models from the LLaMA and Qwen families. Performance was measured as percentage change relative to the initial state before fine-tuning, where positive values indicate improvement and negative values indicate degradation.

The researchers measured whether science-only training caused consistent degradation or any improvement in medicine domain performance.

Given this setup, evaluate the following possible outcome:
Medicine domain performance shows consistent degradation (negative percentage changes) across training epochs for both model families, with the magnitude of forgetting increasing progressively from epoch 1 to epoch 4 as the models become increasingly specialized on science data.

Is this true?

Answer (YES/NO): NO